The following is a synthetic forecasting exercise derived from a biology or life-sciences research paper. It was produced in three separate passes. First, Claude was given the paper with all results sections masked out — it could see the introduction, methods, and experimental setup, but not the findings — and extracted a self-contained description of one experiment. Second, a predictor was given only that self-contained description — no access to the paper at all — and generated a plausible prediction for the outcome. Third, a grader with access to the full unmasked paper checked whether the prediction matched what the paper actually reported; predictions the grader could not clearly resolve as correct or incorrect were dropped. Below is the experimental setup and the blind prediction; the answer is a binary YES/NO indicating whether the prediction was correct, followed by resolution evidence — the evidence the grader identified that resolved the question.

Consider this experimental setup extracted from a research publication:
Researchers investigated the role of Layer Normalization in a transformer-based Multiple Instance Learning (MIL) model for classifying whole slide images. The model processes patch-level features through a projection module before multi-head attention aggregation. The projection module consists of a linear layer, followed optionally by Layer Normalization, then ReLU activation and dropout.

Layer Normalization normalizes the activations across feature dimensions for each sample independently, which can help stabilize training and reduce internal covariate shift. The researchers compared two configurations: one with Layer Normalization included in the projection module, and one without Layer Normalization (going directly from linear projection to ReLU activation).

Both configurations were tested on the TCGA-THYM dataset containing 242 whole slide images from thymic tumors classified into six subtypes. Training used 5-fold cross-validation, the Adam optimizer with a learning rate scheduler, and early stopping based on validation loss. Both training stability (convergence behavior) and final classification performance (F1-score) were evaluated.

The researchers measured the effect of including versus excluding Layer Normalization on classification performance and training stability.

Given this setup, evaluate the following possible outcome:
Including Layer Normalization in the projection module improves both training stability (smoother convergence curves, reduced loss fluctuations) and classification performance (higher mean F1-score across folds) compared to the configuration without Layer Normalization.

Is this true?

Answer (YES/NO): YES